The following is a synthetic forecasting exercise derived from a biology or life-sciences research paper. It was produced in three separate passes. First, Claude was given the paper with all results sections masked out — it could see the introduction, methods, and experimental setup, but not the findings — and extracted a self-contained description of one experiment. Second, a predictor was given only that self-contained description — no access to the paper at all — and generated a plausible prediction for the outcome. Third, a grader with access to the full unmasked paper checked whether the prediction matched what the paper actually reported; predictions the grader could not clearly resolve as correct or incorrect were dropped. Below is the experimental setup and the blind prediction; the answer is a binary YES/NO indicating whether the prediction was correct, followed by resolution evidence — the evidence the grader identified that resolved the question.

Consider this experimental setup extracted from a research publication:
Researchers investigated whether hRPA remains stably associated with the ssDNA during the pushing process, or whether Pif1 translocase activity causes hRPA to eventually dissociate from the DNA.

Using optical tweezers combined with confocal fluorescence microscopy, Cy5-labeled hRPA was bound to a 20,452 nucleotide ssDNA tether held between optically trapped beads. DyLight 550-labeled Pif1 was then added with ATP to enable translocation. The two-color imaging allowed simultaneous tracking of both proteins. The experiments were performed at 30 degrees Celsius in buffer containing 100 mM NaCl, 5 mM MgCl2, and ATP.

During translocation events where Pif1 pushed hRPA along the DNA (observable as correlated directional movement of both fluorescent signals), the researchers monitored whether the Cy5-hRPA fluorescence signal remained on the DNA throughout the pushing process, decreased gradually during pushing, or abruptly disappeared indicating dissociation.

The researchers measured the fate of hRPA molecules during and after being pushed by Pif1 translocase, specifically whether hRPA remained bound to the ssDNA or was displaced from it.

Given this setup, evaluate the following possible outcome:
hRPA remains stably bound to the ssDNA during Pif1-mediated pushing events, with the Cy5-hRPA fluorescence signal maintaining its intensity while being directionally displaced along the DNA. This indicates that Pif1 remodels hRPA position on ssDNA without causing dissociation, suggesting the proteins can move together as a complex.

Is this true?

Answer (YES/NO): NO